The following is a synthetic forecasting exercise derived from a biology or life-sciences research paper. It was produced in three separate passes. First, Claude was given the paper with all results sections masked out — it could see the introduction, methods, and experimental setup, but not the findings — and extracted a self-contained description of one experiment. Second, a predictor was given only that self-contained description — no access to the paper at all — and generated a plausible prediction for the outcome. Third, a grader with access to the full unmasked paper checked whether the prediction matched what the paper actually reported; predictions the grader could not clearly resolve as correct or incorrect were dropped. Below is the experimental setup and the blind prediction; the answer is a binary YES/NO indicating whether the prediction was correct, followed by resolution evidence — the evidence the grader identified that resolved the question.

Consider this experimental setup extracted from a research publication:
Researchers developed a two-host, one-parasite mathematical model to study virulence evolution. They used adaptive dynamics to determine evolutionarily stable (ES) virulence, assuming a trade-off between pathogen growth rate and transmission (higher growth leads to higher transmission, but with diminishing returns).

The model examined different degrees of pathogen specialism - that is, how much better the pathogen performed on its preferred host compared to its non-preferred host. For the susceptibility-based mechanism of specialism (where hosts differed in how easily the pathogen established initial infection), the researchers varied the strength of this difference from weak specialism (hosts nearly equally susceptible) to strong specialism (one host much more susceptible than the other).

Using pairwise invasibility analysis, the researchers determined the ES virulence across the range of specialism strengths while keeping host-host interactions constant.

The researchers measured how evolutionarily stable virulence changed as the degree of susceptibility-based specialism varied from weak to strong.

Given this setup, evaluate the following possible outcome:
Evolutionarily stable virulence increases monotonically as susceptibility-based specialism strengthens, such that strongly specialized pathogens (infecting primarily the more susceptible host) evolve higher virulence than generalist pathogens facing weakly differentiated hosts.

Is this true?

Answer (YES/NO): NO